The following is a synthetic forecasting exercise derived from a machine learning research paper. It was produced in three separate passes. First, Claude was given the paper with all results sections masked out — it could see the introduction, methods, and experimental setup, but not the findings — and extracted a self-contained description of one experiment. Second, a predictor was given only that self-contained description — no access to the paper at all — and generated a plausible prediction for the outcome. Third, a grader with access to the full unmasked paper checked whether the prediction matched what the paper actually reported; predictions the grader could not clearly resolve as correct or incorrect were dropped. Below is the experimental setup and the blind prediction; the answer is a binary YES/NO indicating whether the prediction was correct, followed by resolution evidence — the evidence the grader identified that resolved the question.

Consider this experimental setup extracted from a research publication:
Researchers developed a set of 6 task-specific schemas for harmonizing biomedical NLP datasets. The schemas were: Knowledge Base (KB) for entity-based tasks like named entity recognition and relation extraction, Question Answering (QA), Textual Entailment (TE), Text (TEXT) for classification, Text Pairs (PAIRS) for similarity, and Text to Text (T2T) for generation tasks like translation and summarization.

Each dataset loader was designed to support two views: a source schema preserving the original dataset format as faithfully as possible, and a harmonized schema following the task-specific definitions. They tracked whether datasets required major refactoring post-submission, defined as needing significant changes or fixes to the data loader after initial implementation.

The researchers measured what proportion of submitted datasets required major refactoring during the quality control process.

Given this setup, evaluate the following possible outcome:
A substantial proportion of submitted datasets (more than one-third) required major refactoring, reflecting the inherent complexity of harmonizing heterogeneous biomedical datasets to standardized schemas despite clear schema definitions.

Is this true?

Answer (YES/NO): NO